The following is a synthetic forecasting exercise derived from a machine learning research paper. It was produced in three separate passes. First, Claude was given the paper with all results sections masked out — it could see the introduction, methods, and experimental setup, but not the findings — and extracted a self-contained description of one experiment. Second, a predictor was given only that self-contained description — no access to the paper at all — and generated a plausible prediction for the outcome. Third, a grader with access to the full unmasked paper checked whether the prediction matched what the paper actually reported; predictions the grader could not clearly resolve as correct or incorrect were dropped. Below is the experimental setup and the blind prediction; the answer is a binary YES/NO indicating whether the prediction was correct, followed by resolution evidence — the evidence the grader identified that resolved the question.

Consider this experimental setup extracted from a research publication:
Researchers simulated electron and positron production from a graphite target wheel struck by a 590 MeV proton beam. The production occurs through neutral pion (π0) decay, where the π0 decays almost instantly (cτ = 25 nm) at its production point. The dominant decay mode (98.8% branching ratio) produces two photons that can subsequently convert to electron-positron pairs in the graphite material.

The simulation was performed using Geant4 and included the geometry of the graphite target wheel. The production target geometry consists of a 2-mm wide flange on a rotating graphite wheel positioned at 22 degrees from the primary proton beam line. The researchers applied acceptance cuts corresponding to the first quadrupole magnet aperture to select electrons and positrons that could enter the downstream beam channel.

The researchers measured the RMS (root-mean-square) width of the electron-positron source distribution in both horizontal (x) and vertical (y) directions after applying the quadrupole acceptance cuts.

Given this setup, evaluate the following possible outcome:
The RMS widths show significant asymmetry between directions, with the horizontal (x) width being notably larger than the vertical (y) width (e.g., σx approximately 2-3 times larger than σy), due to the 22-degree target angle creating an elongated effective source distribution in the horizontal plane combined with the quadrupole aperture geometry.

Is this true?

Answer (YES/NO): NO